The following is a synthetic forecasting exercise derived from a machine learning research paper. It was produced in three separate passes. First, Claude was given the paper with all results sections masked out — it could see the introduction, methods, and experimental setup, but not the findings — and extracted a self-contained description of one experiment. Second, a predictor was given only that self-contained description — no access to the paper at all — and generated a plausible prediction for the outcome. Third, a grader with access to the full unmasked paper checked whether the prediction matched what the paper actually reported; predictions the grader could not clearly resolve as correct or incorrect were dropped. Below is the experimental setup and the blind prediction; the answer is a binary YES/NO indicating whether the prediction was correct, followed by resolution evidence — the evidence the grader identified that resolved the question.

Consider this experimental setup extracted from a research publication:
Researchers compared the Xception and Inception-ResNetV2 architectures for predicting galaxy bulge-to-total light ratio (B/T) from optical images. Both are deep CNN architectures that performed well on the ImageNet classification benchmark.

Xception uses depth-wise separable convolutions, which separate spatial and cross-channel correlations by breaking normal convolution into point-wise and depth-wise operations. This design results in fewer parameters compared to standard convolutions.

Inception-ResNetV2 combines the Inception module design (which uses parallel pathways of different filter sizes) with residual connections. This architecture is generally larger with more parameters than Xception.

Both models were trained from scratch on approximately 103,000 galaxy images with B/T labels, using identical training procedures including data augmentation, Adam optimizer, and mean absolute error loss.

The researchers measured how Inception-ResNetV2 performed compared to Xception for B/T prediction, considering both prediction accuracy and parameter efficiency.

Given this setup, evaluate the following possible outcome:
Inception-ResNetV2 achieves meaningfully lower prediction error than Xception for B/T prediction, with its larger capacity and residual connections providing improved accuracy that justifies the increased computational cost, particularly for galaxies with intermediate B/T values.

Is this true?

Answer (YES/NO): NO